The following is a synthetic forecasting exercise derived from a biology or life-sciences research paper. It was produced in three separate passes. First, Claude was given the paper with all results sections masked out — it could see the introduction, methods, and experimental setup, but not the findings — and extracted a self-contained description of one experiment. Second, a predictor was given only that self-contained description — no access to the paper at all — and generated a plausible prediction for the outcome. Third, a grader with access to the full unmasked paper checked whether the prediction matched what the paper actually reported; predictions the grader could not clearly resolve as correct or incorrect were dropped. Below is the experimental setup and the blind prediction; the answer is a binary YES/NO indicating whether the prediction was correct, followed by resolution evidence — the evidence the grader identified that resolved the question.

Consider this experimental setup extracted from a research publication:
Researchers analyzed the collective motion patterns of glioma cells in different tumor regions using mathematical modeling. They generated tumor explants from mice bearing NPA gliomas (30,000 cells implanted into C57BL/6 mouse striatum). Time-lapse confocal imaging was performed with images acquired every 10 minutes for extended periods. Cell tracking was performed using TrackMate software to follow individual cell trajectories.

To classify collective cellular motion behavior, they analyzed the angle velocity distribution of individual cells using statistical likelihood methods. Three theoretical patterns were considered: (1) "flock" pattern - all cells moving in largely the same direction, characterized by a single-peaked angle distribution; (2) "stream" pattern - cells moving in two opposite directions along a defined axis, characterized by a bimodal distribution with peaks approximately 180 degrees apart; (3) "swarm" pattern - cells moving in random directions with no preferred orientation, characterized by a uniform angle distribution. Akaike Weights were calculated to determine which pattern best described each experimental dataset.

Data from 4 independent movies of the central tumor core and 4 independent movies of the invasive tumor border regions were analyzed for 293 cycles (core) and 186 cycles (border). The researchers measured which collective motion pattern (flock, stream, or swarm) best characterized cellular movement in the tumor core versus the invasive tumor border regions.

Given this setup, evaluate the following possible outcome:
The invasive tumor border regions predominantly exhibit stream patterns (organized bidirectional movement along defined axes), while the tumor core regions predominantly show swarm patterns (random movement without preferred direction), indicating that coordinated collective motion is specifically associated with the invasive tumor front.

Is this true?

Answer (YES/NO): NO